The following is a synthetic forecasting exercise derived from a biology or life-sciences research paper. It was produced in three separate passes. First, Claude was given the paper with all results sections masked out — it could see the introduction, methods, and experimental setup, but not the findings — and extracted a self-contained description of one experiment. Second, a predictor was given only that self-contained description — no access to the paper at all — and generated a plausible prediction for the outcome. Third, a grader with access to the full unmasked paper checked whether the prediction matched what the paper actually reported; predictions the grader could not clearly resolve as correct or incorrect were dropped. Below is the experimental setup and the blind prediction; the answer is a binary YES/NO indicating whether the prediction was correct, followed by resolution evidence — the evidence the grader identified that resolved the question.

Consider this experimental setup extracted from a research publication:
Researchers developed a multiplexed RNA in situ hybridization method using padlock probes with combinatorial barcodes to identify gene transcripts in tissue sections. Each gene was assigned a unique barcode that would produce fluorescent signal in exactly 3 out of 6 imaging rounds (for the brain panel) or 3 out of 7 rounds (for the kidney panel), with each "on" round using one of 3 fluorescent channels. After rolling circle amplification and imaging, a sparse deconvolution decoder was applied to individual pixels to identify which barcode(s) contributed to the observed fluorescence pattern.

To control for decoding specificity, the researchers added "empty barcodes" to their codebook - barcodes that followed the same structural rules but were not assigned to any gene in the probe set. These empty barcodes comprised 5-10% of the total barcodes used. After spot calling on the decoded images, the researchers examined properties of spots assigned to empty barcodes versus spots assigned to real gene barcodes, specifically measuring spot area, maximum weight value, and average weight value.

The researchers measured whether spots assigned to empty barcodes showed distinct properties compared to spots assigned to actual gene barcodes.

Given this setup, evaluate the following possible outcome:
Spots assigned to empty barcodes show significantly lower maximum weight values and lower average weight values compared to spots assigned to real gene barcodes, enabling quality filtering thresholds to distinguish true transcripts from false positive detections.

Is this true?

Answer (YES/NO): YES